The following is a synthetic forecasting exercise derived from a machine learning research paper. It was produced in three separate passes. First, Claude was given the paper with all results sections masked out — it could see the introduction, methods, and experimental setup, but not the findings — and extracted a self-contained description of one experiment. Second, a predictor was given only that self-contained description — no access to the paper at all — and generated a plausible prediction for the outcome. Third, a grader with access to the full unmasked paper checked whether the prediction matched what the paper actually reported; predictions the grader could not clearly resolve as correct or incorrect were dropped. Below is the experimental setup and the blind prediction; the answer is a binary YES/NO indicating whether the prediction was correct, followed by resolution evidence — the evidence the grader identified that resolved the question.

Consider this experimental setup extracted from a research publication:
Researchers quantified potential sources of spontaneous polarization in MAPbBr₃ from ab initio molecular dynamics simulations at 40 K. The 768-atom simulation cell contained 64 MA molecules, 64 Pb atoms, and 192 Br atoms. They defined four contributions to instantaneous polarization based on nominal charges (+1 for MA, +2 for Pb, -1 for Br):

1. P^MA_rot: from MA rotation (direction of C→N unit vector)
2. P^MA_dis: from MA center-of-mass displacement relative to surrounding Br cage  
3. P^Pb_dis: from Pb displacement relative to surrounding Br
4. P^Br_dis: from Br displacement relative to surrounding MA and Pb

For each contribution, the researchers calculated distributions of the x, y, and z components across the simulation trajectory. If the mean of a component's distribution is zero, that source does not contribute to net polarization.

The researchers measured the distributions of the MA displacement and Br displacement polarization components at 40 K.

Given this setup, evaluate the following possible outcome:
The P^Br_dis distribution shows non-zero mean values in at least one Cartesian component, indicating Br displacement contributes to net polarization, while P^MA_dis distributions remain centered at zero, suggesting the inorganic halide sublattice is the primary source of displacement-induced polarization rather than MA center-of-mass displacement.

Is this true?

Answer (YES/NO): NO